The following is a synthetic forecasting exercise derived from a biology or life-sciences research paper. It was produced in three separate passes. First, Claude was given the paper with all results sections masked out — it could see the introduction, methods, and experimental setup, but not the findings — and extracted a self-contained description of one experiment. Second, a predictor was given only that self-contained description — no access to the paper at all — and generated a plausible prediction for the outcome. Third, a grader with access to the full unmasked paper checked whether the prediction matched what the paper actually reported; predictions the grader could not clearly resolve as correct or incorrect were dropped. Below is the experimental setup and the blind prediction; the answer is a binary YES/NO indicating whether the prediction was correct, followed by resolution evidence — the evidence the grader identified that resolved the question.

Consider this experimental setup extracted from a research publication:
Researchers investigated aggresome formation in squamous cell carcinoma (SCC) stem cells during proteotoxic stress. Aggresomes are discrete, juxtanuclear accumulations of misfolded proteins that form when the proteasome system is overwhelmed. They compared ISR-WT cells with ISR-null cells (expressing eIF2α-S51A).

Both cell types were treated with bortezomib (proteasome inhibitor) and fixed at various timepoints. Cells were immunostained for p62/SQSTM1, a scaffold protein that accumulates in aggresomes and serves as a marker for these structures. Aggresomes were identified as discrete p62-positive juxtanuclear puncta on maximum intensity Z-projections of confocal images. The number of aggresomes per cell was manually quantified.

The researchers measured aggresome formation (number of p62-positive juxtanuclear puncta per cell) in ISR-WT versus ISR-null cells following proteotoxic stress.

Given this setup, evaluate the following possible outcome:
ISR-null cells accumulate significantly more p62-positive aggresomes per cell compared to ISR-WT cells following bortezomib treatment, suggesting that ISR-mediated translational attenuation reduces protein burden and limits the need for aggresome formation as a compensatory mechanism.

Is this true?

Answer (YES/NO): NO